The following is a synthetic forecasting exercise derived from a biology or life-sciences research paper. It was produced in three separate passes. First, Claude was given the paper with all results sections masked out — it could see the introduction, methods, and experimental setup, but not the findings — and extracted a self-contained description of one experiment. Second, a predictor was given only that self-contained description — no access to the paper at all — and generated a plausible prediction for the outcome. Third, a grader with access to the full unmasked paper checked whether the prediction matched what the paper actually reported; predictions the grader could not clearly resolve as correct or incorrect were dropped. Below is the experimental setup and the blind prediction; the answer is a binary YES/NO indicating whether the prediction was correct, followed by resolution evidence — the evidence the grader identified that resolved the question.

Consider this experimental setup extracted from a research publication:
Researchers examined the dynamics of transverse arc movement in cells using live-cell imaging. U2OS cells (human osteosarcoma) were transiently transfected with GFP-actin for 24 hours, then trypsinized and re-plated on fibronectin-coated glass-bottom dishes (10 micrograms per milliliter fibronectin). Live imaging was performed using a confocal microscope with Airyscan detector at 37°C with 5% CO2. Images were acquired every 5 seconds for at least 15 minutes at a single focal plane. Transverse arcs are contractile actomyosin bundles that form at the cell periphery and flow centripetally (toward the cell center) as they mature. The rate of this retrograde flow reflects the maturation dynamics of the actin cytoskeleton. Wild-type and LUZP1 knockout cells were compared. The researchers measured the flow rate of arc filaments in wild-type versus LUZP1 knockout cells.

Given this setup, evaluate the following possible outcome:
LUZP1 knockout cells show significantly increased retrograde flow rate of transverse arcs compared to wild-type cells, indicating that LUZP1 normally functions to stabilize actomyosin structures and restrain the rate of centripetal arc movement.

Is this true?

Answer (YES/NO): NO